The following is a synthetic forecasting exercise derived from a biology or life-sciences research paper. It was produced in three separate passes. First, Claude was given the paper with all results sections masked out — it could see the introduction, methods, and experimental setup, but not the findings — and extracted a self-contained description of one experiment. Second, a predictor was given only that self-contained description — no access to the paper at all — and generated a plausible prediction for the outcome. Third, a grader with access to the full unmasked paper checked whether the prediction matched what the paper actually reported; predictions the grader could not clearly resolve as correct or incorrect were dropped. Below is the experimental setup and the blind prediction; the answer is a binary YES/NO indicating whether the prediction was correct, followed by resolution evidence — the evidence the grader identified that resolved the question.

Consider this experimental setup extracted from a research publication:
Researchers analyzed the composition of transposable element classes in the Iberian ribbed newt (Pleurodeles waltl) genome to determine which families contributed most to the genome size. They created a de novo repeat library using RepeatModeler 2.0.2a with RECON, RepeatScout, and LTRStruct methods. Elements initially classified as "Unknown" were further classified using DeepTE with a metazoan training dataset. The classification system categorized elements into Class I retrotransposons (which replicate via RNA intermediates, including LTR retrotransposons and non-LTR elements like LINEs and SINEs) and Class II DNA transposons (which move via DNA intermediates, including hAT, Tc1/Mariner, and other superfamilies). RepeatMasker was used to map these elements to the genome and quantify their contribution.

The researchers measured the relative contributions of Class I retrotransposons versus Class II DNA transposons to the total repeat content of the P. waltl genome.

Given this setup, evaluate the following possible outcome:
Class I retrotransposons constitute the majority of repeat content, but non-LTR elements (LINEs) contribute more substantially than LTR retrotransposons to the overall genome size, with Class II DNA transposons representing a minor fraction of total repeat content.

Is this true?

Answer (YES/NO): NO